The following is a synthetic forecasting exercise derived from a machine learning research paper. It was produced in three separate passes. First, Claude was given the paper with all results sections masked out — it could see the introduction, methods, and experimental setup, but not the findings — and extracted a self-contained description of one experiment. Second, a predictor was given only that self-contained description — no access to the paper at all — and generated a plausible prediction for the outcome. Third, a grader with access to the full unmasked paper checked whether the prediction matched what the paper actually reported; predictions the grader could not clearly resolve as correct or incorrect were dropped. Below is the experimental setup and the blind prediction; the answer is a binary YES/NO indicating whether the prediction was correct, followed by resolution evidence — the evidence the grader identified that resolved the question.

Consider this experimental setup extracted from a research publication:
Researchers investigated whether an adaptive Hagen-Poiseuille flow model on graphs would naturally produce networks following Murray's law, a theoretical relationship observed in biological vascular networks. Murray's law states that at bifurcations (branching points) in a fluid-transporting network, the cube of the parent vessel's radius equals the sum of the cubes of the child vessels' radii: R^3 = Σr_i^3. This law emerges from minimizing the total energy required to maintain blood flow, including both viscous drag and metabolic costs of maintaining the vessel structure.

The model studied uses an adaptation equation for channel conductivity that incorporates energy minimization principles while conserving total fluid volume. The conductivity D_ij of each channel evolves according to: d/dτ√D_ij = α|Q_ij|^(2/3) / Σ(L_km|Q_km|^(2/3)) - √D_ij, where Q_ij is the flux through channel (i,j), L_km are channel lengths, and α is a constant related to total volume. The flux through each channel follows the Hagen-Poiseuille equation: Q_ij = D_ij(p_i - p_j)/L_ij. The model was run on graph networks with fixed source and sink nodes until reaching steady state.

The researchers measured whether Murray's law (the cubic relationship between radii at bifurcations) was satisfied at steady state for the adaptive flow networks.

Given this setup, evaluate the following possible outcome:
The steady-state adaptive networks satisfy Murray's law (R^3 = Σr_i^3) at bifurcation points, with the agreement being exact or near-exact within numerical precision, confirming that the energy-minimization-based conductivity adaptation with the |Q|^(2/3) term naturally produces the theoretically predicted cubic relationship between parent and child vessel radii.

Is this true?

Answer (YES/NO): YES